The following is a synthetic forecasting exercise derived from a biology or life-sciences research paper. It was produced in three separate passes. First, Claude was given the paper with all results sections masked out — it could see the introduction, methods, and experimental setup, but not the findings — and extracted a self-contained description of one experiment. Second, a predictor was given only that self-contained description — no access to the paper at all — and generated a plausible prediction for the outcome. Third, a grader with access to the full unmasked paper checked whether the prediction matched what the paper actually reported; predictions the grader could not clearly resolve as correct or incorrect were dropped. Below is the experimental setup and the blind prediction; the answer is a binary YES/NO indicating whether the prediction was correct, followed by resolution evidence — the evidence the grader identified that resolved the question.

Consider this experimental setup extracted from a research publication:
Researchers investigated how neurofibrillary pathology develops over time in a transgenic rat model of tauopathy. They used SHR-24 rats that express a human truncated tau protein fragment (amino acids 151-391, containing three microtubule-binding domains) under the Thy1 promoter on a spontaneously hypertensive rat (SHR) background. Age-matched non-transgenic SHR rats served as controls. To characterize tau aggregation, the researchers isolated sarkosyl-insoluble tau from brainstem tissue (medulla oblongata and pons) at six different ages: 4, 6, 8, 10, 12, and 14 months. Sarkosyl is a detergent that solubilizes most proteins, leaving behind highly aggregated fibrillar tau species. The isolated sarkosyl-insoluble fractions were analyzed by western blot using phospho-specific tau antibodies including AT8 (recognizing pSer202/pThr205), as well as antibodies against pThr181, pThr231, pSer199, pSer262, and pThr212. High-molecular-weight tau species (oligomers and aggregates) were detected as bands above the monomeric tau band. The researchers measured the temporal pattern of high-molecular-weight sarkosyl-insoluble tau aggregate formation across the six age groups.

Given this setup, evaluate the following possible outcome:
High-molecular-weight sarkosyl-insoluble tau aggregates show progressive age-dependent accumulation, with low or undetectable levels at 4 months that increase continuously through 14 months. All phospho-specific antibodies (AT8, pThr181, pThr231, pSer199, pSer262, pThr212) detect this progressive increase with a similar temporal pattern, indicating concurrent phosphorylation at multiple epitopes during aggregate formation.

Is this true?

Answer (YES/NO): NO